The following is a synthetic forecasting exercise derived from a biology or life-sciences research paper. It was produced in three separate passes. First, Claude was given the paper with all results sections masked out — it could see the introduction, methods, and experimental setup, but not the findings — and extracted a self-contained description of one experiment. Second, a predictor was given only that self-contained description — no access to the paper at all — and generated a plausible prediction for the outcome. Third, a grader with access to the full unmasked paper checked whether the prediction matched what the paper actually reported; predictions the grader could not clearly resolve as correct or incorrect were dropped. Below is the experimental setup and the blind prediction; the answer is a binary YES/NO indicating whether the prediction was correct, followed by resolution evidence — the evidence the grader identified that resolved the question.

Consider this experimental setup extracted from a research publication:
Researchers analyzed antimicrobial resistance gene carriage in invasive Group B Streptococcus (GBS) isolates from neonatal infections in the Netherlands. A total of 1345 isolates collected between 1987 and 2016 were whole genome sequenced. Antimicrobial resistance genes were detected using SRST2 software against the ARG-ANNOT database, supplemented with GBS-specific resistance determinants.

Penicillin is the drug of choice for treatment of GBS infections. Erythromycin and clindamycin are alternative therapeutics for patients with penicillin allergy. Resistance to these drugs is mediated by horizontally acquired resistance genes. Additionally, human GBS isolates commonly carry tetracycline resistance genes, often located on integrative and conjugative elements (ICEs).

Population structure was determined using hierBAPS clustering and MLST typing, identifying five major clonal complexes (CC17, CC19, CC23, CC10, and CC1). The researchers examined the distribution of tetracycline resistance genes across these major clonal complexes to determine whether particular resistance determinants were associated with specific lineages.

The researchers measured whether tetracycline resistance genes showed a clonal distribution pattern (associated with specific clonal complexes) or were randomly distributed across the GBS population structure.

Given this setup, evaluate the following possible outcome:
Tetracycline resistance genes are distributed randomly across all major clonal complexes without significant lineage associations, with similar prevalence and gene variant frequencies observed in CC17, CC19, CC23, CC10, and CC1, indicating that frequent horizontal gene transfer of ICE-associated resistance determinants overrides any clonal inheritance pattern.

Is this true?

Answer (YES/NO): NO